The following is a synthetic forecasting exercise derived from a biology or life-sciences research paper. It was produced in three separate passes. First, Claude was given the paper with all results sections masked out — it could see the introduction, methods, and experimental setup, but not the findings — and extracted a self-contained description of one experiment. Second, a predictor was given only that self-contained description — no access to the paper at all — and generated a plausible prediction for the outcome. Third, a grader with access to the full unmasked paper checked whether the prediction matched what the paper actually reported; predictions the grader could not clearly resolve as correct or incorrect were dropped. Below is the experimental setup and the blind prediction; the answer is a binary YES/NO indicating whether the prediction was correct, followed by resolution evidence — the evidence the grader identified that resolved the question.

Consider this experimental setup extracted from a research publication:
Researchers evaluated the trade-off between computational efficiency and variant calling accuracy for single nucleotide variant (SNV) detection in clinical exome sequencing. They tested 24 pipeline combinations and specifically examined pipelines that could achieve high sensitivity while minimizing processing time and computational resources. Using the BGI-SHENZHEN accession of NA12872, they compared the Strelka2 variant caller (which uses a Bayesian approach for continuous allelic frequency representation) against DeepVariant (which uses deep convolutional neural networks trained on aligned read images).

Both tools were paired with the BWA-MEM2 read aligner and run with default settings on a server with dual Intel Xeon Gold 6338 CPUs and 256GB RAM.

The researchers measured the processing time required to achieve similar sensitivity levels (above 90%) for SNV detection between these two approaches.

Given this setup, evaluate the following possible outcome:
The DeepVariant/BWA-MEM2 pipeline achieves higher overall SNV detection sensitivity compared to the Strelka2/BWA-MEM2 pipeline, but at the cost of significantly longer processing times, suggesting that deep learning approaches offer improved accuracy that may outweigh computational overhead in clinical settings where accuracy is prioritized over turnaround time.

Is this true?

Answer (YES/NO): NO